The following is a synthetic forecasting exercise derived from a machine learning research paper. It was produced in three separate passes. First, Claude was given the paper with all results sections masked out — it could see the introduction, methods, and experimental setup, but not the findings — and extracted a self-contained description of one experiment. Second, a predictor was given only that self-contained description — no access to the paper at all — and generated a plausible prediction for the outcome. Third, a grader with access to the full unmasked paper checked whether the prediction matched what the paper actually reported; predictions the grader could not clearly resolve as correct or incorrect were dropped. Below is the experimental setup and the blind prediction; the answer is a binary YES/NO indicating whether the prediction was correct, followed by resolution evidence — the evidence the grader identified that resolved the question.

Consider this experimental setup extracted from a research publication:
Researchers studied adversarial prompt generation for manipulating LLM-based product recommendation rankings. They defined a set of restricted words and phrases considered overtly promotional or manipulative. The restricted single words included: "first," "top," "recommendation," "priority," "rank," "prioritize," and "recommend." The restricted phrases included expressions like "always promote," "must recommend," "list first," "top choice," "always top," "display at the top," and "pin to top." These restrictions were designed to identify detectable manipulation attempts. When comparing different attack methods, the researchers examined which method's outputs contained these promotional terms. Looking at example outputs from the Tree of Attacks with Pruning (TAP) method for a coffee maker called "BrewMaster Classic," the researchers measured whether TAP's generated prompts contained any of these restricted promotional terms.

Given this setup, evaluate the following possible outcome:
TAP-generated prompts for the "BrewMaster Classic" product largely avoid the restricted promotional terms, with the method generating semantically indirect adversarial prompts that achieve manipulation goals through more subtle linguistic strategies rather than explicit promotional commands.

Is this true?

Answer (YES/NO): NO